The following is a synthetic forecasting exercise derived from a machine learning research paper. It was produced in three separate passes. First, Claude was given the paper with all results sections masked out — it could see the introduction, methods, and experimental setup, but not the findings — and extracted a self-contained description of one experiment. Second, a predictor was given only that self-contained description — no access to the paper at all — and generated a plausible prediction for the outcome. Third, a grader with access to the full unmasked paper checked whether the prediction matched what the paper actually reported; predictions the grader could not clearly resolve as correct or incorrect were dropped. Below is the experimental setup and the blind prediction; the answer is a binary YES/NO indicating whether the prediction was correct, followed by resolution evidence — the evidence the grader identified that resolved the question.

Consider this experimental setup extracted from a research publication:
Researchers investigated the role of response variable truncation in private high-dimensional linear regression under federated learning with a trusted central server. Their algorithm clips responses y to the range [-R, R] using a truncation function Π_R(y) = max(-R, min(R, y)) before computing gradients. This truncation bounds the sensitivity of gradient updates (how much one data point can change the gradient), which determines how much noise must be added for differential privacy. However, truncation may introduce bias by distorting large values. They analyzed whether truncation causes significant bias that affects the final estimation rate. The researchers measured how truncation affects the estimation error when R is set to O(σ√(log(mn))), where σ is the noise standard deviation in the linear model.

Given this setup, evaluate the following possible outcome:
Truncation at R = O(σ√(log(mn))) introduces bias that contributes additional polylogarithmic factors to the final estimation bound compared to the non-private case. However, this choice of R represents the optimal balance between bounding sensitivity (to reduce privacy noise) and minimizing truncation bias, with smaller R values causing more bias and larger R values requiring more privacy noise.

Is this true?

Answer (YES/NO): NO